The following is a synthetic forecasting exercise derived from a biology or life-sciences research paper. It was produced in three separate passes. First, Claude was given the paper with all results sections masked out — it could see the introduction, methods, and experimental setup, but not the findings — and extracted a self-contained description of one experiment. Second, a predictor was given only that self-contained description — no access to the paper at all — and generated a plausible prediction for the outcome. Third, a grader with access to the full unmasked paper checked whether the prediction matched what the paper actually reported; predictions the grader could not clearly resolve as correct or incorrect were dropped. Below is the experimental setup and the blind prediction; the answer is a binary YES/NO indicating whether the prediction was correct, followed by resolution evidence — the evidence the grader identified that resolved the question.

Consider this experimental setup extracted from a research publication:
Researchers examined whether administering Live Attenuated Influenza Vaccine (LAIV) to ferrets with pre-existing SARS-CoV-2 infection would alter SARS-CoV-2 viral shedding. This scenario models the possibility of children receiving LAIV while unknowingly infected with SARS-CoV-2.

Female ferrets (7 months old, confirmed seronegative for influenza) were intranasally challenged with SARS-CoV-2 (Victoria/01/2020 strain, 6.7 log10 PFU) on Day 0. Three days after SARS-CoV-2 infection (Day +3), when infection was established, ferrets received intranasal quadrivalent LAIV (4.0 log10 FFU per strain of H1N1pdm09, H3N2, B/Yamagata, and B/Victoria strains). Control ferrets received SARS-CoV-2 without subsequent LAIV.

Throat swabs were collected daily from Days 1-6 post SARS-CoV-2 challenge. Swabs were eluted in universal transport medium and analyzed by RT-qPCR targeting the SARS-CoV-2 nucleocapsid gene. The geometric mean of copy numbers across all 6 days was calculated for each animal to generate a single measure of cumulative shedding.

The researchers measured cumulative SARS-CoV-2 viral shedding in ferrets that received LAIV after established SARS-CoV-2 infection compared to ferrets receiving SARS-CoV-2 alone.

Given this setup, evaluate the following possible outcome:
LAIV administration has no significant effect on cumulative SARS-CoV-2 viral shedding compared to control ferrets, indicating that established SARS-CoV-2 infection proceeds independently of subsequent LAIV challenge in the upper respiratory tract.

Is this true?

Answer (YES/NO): YES